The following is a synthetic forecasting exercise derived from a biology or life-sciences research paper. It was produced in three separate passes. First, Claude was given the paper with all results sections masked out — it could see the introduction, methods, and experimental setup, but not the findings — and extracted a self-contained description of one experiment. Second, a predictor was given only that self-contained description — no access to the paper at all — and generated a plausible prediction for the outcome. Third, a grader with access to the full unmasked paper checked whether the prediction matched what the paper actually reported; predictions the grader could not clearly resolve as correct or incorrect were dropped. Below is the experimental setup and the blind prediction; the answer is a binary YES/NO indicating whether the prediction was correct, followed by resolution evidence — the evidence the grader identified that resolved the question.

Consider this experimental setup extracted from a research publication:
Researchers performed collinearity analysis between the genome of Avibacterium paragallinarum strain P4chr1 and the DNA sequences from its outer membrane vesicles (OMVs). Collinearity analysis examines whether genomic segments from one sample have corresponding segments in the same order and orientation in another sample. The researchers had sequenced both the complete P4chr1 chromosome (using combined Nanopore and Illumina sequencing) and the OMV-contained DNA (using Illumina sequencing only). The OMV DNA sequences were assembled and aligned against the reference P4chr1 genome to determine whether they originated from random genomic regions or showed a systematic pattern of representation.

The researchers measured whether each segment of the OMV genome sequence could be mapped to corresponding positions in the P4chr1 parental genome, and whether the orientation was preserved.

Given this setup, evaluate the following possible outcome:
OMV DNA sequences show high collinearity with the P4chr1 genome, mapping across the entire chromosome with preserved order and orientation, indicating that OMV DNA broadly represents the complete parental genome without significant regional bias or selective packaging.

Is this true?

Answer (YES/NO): YES